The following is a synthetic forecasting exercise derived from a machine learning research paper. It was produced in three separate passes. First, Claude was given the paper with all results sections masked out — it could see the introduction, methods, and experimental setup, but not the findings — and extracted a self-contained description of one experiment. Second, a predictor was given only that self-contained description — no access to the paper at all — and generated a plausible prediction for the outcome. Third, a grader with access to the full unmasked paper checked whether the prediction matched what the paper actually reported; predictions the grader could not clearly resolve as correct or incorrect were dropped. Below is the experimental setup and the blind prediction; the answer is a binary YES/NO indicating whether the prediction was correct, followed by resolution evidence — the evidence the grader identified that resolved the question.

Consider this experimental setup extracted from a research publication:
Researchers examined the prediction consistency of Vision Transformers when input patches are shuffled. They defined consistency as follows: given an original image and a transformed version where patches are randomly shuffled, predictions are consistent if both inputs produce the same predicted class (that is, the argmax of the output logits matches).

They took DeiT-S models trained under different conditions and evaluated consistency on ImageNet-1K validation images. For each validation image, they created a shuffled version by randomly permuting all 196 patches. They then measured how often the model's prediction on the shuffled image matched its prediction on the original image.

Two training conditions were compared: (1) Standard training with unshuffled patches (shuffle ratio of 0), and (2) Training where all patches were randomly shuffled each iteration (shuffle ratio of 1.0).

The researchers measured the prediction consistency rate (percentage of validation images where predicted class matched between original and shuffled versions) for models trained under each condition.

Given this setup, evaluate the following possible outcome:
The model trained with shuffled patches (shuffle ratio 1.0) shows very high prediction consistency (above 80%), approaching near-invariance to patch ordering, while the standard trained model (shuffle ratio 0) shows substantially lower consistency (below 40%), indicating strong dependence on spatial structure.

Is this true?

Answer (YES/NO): NO